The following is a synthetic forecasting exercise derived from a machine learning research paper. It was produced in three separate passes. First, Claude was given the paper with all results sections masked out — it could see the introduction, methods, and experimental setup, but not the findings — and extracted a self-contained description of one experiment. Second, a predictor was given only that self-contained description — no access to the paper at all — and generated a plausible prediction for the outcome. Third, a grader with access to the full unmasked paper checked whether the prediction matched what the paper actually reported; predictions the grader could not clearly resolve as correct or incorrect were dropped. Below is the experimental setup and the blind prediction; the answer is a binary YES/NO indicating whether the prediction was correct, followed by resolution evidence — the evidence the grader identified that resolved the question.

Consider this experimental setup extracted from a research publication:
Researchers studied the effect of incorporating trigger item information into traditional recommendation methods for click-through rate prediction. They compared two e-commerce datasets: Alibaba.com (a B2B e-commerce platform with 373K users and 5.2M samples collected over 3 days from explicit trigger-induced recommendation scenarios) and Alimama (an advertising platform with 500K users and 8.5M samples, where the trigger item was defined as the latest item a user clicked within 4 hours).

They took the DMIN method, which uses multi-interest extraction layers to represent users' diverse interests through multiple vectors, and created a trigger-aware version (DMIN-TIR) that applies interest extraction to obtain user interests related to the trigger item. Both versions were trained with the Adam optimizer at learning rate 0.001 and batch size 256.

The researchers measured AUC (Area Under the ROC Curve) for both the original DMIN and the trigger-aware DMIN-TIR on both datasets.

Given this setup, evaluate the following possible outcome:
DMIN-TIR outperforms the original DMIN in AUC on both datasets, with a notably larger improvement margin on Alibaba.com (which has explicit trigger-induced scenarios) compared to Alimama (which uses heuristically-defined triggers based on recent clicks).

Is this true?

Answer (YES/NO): YES